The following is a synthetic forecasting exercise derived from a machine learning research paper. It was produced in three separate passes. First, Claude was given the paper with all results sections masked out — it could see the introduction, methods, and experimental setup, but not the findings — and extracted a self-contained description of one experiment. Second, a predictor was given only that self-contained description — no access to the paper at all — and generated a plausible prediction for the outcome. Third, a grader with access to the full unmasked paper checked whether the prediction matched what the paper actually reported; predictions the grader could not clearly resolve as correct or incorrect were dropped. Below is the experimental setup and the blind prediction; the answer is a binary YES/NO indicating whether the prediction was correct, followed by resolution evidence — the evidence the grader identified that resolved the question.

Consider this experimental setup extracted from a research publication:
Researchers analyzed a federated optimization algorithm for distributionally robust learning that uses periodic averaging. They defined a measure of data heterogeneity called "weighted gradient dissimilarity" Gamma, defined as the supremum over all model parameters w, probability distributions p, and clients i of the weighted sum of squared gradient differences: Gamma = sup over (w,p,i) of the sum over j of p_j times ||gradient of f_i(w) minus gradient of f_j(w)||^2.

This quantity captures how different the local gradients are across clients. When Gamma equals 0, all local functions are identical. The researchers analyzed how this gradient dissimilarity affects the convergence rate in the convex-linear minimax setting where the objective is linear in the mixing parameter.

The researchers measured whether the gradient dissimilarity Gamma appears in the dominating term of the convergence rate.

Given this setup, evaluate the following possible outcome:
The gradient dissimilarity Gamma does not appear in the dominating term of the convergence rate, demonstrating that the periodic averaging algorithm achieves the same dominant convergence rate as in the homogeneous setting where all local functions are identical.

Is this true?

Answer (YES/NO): YES